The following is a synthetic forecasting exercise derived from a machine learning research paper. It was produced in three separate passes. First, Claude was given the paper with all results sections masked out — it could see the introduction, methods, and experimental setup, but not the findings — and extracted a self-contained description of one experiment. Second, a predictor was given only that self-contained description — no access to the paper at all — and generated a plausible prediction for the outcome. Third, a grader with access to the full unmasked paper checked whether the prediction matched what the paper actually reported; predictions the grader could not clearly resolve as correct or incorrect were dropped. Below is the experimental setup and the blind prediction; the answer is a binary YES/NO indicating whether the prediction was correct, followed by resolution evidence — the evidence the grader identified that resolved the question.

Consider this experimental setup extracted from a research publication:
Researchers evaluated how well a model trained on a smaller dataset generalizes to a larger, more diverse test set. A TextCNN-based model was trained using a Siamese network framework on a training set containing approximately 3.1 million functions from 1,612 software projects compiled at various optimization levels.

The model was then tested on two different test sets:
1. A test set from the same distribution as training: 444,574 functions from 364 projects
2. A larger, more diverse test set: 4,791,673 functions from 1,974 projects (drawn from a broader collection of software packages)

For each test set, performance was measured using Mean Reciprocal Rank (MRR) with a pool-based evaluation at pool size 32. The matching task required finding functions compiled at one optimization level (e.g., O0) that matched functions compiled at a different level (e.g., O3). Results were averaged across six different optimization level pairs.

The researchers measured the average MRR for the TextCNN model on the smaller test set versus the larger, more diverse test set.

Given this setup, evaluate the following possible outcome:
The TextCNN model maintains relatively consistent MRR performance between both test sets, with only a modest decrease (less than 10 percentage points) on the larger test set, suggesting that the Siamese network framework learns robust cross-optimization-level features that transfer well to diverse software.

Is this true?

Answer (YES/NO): YES